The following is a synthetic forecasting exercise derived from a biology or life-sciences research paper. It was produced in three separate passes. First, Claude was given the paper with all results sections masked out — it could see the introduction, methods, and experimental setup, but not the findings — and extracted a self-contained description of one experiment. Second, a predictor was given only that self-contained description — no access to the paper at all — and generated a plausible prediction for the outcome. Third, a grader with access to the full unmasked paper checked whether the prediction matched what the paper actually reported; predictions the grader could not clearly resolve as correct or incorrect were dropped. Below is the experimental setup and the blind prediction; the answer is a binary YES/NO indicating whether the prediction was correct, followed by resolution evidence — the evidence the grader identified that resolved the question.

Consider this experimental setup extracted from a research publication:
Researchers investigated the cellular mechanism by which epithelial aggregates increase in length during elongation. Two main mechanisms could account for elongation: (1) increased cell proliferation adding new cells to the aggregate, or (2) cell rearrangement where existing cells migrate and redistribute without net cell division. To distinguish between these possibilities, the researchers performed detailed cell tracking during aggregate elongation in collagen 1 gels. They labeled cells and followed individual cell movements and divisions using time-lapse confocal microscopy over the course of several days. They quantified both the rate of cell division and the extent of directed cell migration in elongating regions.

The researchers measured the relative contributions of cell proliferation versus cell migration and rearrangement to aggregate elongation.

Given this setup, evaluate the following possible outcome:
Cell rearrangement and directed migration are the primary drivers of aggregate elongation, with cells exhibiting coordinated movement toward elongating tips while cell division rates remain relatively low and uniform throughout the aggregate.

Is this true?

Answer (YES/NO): NO